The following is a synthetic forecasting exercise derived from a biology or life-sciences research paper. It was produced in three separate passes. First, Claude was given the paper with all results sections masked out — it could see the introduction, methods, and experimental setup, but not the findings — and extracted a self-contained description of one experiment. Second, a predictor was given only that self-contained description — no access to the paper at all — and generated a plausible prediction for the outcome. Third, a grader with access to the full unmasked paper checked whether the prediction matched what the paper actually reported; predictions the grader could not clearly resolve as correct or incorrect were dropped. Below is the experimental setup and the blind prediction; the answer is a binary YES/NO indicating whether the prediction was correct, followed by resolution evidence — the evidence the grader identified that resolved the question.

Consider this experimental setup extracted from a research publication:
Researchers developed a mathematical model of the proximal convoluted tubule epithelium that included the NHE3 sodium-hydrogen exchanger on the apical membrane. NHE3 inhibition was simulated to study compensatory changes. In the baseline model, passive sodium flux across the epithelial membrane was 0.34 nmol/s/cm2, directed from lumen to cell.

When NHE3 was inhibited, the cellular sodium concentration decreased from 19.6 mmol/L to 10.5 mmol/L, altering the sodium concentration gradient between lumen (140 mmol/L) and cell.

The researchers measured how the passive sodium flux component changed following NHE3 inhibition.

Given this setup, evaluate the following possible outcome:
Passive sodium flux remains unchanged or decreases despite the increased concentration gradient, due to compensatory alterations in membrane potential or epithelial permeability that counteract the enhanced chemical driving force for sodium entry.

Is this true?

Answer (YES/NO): YES